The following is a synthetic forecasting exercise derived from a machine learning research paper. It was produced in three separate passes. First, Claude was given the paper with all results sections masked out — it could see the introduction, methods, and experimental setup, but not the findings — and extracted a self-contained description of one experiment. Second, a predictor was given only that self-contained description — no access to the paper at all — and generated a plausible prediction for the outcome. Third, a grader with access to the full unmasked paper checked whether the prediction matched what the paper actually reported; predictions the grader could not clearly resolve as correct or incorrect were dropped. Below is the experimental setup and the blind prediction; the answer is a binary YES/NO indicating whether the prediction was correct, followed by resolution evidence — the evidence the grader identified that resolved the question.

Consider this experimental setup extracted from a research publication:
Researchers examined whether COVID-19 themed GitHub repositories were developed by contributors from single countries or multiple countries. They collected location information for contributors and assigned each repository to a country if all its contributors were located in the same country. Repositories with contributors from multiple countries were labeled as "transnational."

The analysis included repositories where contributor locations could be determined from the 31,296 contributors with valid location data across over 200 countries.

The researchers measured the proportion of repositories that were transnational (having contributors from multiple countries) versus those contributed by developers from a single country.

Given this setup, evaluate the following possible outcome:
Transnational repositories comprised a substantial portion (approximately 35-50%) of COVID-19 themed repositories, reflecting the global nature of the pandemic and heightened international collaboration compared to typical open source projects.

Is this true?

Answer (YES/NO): NO